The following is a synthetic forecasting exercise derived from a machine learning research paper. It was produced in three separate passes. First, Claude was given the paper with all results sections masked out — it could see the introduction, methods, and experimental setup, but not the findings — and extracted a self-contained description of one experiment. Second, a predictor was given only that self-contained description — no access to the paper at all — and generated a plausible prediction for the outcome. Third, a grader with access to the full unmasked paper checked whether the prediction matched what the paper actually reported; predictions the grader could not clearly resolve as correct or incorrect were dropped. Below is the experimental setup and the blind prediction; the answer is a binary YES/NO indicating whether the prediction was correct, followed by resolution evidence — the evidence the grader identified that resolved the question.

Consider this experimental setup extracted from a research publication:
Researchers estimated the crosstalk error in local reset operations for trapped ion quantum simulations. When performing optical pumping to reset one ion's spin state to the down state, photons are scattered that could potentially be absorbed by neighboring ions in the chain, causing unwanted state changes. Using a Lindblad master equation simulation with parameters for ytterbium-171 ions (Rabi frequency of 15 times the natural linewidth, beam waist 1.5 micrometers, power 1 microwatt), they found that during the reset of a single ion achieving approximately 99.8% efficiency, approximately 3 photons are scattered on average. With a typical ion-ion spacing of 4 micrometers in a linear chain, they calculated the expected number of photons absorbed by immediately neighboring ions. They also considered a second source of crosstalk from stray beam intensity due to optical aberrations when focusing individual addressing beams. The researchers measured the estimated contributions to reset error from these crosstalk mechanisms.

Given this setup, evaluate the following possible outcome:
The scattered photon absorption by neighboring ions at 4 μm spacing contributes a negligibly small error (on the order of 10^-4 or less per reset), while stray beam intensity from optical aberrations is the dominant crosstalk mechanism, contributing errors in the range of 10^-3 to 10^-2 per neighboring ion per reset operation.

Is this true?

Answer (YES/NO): NO